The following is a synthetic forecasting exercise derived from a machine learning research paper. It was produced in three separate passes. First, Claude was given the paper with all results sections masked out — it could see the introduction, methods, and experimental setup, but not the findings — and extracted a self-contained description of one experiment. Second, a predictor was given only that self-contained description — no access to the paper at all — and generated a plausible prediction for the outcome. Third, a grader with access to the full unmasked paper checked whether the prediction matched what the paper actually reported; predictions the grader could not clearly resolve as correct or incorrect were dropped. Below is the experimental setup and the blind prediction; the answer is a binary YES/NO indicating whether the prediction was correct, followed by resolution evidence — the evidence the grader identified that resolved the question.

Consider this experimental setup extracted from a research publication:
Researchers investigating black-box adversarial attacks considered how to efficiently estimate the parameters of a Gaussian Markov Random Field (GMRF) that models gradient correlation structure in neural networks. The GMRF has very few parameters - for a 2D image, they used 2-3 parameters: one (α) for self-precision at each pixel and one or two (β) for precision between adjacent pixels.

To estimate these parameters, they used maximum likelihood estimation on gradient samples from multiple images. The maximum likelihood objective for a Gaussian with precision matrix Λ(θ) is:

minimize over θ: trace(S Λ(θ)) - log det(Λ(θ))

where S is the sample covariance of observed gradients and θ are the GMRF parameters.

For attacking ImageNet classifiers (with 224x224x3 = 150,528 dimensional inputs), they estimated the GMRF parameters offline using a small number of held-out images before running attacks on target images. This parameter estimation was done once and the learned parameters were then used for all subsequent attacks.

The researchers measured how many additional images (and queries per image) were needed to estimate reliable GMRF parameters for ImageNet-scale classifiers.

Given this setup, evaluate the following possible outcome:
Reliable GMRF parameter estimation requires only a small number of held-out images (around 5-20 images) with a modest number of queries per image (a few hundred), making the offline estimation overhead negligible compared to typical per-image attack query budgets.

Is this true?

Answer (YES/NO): NO